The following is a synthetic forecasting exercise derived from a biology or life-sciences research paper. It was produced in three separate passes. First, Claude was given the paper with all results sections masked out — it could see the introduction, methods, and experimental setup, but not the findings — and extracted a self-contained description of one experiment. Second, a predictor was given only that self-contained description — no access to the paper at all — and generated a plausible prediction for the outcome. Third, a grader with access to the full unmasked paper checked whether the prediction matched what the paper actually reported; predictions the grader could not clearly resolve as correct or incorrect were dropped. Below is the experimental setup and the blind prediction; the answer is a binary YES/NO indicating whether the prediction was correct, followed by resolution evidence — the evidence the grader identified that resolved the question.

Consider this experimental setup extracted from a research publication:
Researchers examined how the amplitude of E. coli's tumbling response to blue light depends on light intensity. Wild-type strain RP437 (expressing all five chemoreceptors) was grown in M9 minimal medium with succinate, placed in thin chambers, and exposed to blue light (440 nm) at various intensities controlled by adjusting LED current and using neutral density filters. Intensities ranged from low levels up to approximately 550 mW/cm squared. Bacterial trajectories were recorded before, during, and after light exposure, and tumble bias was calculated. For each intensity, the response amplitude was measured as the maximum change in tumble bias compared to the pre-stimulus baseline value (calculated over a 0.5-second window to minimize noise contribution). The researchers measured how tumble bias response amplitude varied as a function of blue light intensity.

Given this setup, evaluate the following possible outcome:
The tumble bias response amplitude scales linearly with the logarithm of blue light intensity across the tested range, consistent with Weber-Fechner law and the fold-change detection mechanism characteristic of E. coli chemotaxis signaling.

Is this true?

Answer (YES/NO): NO